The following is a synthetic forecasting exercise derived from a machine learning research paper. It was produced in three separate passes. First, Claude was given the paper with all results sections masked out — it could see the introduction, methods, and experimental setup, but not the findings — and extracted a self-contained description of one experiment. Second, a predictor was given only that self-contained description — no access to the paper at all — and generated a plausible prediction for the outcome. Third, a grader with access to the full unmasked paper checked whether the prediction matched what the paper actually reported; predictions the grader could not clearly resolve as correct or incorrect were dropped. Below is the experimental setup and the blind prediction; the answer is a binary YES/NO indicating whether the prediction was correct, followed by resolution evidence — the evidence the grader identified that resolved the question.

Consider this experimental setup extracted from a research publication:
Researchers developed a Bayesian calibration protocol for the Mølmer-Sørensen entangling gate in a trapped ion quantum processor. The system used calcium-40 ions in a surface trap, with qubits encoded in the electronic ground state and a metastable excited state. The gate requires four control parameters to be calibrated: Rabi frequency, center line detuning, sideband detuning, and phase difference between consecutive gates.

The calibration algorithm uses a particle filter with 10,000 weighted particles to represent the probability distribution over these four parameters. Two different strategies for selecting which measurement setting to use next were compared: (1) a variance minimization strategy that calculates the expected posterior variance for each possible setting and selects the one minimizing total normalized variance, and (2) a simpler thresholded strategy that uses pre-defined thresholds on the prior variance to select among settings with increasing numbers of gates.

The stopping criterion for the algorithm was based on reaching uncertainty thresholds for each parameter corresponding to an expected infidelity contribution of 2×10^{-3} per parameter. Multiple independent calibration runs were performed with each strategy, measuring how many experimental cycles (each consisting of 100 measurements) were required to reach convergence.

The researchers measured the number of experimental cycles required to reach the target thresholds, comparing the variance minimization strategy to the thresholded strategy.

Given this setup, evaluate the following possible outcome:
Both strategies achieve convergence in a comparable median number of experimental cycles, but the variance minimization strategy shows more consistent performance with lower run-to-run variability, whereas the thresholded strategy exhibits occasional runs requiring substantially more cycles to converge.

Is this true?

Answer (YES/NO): NO